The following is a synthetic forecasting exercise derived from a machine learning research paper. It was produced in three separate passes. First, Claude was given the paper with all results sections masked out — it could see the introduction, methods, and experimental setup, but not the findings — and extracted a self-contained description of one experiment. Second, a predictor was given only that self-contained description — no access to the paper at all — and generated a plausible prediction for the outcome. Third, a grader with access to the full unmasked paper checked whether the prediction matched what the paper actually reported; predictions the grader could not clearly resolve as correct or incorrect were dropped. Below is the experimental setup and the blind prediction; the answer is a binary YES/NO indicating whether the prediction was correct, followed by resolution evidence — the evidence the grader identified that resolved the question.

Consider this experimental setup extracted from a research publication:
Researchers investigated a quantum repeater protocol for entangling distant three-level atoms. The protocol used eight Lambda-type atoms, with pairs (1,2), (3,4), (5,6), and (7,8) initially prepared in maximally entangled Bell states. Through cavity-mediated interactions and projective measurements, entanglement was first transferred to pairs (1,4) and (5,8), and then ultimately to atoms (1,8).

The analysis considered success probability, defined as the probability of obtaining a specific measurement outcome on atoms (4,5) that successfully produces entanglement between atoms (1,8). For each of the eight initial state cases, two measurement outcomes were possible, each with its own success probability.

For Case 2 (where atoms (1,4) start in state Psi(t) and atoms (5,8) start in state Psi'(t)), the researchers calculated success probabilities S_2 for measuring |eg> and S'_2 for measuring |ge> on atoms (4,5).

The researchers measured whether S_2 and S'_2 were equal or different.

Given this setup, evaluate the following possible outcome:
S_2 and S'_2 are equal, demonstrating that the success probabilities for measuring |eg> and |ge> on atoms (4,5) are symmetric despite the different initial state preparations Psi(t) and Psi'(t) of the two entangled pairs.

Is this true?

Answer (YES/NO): YES